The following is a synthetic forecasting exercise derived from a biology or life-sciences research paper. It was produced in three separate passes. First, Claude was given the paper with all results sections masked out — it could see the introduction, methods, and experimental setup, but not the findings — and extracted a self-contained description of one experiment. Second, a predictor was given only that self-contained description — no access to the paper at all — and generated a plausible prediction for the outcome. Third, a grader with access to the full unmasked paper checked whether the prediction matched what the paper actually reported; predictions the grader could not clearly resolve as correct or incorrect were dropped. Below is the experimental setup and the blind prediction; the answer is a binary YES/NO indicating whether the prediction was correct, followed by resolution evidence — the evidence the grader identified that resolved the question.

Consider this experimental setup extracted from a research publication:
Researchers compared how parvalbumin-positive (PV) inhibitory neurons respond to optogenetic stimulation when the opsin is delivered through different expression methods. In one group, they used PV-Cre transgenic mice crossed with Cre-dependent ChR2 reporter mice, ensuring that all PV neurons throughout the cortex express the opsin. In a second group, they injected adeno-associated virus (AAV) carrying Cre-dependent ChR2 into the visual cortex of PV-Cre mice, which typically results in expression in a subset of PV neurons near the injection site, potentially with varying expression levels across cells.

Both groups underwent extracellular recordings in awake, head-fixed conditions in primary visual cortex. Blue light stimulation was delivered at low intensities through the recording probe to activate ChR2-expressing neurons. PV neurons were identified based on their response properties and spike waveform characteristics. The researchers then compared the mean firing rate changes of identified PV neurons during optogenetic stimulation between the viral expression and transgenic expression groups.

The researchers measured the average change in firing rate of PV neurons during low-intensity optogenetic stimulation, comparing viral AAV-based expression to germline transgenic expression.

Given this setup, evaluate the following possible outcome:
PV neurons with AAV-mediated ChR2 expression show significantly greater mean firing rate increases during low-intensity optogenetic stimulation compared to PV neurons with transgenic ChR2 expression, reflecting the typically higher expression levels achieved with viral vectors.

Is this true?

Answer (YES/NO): NO